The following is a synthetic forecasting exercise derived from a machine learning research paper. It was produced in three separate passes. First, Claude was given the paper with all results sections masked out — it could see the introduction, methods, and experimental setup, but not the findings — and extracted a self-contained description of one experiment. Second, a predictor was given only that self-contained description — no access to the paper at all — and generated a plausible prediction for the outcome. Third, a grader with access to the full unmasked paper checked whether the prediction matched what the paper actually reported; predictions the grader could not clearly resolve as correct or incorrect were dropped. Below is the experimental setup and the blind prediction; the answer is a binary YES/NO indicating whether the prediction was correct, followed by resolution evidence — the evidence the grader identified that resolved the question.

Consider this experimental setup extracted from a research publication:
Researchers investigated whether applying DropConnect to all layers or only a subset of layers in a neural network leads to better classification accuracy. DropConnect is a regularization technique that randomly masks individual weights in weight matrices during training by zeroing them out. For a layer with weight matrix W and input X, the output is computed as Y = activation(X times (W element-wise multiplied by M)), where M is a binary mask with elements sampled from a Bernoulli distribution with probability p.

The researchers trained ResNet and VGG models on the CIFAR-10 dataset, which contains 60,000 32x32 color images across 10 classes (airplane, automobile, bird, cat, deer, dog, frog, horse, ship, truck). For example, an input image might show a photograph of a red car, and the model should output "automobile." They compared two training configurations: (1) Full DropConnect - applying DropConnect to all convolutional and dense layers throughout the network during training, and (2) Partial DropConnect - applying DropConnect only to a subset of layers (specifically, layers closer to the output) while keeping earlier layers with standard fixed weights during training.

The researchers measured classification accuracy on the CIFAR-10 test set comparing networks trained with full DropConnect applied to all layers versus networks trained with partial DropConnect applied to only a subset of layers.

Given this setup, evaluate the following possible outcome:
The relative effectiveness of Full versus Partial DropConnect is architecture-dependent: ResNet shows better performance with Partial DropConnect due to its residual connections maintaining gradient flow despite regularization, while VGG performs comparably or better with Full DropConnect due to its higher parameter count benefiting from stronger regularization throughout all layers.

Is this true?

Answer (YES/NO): NO